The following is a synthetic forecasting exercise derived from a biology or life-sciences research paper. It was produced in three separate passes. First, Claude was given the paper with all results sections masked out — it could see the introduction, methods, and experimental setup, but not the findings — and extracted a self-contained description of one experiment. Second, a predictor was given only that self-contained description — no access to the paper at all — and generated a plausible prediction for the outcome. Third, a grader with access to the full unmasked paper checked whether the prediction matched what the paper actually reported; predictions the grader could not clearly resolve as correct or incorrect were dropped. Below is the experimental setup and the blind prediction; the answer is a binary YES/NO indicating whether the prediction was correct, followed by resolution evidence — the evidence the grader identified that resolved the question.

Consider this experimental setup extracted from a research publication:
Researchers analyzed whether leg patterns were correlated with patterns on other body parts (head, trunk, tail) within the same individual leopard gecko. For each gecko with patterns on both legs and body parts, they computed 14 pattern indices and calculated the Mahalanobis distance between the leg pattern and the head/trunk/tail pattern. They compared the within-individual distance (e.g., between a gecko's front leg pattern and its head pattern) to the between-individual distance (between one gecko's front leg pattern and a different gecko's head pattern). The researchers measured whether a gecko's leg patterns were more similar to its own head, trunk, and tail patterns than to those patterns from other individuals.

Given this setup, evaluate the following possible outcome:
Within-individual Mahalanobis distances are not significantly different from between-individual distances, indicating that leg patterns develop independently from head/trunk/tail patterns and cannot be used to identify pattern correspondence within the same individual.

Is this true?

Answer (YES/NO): YES